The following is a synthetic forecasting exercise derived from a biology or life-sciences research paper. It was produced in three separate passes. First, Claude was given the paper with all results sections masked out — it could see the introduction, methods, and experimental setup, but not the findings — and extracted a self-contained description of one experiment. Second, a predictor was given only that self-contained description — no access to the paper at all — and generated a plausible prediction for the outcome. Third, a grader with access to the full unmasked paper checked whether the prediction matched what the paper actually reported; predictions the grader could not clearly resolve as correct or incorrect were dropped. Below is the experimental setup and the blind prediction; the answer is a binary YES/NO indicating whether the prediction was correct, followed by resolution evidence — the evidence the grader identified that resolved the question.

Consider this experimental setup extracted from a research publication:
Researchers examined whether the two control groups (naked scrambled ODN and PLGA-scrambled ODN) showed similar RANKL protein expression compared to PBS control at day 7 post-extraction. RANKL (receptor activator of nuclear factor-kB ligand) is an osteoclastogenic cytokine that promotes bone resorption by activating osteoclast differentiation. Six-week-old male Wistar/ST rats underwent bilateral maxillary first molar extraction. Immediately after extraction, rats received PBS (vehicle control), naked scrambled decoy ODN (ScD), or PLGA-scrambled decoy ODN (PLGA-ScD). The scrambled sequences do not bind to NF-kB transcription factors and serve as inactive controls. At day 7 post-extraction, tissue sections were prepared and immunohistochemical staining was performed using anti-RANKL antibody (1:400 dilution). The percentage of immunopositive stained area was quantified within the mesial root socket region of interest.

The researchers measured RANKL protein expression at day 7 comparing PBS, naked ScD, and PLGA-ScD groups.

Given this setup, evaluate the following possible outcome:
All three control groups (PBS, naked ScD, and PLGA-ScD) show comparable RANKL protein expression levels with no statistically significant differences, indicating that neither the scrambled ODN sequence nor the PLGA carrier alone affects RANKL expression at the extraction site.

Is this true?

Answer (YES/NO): YES